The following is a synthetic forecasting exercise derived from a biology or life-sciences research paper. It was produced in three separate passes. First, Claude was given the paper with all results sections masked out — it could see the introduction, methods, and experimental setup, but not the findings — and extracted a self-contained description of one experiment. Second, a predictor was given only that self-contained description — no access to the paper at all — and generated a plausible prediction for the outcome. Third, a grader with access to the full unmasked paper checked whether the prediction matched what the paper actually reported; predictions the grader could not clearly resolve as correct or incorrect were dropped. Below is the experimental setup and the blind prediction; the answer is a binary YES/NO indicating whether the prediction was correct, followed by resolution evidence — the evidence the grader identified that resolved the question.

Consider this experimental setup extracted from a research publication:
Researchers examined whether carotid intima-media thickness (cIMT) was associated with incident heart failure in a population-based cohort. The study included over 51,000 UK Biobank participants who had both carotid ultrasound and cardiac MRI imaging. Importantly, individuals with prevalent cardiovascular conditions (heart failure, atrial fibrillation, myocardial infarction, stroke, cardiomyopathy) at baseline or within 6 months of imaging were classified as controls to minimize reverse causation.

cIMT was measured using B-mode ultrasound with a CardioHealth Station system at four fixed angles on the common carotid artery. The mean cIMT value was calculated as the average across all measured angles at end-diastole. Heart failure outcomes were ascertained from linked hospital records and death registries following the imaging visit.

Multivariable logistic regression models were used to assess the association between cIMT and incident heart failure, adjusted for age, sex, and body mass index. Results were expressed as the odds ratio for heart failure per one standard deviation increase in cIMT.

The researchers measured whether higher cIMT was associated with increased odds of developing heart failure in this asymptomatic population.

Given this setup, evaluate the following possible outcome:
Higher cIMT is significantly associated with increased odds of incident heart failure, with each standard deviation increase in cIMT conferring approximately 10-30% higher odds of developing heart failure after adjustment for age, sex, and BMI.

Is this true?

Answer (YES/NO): NO